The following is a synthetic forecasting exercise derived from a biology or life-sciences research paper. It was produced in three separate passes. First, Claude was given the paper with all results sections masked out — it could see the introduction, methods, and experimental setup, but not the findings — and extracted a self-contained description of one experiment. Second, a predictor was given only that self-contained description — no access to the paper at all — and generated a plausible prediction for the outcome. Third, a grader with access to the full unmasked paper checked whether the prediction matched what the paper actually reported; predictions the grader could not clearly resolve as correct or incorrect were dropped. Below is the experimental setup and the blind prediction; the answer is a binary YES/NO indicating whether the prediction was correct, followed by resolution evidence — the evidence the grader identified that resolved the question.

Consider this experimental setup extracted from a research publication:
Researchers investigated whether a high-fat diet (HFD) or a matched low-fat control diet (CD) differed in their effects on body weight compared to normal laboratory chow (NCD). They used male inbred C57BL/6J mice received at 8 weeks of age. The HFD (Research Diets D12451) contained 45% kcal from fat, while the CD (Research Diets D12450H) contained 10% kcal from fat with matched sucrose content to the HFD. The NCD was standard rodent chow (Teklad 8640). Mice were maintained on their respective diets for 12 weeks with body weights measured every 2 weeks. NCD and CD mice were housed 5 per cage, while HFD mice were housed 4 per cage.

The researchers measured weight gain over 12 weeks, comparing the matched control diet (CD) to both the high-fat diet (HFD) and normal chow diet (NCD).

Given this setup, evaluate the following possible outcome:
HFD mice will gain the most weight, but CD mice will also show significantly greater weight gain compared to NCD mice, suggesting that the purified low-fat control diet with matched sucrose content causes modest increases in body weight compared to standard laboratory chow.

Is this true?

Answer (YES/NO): YES